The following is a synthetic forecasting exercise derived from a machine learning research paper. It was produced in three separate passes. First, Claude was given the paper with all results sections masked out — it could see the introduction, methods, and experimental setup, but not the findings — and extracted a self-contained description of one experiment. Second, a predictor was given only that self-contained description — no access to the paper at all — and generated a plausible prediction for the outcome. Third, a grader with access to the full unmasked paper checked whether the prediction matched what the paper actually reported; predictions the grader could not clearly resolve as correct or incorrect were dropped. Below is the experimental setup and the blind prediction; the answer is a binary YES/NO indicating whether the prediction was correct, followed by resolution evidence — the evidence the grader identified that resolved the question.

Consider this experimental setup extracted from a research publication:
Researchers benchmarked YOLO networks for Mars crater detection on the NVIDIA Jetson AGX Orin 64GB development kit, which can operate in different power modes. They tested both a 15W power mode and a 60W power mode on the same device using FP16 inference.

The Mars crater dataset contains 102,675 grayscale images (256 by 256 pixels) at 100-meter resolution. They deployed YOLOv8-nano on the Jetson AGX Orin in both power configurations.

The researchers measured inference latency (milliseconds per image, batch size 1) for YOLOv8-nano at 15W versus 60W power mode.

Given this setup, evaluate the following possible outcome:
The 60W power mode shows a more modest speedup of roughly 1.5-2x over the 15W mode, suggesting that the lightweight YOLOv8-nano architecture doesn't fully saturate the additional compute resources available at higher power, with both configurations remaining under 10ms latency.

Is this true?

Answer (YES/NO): NO